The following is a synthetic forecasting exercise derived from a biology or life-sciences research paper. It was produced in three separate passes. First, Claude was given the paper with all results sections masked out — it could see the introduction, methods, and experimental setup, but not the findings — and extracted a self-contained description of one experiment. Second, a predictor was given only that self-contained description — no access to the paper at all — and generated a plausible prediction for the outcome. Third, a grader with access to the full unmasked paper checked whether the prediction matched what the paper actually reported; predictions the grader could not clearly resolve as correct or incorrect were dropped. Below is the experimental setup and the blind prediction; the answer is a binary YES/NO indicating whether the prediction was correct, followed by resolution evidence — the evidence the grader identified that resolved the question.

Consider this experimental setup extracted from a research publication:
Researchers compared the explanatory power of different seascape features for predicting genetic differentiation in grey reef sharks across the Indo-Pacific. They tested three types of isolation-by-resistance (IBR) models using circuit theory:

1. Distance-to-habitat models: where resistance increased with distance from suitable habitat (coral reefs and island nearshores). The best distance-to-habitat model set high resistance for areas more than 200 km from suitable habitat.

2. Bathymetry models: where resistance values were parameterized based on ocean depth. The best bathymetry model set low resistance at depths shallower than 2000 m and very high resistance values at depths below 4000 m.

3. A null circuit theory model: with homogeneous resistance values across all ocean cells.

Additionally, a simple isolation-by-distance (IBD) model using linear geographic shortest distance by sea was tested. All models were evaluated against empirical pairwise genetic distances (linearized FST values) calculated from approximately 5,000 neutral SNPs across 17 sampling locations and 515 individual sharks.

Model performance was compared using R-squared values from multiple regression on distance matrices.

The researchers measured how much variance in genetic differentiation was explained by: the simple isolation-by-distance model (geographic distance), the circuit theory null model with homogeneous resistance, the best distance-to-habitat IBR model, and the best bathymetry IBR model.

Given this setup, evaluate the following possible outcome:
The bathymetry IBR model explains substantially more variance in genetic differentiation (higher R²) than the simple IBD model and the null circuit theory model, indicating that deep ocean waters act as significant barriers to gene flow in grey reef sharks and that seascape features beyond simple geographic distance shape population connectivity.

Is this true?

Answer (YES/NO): YES